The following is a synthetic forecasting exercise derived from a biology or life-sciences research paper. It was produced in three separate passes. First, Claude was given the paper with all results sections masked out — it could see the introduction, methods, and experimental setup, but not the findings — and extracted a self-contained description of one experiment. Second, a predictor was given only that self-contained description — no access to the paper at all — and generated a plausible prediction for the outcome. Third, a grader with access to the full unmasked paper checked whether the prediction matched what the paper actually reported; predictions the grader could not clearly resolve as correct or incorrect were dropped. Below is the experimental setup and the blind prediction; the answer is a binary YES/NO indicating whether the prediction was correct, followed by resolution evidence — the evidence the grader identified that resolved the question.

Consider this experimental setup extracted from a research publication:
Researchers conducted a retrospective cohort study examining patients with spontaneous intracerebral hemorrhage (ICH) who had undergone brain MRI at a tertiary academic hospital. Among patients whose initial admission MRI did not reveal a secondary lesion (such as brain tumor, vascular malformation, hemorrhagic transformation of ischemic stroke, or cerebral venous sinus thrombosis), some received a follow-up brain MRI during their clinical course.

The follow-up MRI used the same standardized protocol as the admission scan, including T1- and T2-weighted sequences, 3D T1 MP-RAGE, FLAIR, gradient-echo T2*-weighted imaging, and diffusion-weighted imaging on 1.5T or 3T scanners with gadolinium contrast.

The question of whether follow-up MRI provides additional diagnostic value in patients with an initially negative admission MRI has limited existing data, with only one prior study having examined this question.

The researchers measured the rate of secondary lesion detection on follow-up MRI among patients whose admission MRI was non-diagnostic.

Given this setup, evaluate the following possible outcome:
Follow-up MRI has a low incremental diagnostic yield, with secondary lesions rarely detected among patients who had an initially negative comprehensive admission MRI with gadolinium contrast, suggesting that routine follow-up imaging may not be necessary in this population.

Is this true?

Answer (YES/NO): YES